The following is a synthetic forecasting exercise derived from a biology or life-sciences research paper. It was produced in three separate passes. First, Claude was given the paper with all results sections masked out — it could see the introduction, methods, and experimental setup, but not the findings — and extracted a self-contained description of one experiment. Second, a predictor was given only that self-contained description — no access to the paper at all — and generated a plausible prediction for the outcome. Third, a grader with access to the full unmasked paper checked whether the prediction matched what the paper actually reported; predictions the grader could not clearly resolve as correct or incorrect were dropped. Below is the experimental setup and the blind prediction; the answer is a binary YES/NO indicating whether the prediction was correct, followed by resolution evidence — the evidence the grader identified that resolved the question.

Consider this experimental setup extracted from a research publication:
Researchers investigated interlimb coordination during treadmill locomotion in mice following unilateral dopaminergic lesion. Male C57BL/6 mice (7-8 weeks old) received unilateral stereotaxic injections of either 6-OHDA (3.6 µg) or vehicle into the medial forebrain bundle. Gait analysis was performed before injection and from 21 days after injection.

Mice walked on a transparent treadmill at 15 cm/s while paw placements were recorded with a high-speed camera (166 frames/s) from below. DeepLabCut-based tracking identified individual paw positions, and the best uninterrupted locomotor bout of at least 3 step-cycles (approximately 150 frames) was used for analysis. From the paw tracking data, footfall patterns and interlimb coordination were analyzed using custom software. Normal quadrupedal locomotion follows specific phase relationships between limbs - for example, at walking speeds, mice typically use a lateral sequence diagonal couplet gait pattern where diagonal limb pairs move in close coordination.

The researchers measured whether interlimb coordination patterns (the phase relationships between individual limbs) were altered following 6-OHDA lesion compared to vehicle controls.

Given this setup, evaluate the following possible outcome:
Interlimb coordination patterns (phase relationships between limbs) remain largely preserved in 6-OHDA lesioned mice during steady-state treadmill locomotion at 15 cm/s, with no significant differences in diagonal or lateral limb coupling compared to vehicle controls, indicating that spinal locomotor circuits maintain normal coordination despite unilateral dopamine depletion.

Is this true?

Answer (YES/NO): NO